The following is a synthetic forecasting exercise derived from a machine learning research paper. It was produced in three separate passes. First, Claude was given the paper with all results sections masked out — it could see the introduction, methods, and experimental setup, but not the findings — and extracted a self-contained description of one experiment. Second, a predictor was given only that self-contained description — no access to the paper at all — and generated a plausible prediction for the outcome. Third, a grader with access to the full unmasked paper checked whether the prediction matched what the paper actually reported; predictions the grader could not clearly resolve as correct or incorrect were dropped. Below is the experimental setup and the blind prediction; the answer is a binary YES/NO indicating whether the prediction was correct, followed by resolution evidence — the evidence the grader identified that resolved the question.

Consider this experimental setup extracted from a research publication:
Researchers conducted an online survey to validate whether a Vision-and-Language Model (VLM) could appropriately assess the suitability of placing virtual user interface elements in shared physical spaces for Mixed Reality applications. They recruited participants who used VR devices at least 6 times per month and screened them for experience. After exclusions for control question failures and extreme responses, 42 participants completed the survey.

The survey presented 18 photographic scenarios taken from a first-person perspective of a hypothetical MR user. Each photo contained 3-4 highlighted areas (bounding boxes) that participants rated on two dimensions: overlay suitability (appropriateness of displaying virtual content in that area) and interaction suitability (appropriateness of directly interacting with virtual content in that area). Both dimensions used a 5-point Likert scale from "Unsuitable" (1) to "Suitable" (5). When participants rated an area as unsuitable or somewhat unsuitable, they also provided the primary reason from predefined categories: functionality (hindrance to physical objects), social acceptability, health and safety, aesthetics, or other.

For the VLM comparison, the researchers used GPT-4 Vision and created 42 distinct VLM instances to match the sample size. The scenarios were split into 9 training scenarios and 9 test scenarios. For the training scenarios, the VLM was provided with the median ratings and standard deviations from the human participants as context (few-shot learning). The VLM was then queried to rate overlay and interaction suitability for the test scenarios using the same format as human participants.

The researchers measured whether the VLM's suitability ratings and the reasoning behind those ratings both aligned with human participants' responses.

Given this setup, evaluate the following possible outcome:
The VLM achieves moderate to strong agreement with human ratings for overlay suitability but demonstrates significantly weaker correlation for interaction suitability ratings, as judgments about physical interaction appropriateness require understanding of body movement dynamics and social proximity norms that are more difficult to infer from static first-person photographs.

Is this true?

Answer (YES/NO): NO